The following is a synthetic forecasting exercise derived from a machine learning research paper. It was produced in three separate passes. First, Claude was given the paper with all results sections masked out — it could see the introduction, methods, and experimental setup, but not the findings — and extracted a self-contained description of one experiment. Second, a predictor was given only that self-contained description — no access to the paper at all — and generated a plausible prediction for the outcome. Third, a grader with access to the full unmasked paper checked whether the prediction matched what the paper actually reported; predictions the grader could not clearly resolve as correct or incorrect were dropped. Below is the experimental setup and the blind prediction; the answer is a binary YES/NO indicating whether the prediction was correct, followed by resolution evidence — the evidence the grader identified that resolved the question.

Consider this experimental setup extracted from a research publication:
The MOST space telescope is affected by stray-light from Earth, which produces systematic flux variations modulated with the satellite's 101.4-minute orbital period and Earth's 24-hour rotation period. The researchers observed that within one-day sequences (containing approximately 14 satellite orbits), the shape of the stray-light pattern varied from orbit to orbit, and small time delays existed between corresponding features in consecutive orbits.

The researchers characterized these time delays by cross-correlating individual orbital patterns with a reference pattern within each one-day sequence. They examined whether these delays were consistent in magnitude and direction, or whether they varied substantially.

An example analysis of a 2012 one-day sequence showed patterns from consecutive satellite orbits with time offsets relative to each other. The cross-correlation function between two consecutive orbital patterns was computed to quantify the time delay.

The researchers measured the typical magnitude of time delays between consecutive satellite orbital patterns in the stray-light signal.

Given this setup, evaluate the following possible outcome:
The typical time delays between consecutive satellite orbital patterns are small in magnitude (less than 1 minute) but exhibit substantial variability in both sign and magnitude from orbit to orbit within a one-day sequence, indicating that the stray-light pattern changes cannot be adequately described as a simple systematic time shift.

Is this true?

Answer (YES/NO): NO